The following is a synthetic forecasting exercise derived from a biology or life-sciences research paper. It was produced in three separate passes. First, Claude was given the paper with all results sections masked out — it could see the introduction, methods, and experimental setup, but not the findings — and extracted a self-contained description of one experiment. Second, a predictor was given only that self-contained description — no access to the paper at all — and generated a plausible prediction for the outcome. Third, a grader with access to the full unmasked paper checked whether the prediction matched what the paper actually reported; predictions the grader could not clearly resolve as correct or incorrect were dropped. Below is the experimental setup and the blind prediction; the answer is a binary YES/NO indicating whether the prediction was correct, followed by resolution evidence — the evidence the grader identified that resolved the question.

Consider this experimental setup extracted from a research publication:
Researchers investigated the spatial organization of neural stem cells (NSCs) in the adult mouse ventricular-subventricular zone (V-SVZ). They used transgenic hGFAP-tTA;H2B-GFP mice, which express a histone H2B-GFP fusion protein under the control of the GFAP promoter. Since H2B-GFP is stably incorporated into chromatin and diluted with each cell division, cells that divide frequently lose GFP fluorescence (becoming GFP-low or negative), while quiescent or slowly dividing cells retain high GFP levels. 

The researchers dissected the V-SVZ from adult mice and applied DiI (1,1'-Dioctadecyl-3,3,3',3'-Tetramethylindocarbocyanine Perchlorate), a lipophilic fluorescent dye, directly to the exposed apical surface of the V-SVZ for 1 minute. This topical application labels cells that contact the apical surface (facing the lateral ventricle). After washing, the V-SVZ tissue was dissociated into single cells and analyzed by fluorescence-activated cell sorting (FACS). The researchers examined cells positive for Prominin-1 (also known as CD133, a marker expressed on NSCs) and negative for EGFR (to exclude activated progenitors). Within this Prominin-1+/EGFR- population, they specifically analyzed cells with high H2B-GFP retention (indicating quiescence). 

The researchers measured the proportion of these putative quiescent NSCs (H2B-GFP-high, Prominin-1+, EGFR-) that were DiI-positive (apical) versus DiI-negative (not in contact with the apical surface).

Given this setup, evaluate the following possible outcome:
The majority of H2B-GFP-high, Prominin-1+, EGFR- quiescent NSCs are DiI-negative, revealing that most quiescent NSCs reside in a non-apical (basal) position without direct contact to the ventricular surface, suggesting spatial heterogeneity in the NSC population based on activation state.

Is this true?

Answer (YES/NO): NO